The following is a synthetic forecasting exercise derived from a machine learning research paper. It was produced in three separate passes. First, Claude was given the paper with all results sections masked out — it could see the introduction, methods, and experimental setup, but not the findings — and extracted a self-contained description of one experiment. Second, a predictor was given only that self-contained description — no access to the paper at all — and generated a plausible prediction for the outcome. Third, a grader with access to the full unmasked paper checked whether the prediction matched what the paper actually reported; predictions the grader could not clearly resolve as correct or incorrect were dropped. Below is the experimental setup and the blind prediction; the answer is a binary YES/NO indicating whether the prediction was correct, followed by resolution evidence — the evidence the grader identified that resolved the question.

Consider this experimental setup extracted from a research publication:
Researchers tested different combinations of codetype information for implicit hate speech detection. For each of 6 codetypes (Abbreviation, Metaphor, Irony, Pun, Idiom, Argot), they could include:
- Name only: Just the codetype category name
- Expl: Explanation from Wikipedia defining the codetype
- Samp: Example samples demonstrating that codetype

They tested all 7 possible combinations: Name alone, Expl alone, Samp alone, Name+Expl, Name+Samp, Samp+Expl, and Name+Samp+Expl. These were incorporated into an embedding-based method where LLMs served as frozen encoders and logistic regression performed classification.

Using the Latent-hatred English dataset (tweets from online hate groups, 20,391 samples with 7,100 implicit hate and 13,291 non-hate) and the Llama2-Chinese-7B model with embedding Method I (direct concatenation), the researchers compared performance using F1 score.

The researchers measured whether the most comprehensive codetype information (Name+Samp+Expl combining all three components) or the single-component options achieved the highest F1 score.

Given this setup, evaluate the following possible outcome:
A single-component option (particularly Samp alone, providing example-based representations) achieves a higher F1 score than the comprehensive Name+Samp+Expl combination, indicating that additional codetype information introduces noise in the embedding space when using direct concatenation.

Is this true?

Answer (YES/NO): NO